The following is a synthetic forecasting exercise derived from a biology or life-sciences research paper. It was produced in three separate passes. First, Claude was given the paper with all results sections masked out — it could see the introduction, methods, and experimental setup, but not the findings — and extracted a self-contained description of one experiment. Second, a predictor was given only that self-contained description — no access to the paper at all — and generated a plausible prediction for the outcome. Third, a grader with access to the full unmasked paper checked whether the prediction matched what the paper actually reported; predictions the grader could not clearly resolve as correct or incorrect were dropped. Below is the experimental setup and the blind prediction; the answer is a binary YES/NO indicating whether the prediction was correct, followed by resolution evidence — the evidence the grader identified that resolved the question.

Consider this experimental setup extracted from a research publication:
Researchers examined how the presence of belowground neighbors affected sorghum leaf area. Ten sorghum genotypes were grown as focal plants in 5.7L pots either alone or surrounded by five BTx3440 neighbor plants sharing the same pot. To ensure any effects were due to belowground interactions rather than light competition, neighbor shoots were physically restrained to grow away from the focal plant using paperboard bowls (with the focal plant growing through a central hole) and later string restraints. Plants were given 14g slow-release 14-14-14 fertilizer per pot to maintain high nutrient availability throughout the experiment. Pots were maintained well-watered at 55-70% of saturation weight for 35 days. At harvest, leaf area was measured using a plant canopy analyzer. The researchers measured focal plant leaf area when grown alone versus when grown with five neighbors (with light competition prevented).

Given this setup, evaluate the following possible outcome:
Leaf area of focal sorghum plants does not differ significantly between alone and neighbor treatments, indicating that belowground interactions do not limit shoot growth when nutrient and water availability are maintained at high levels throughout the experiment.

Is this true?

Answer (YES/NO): NO